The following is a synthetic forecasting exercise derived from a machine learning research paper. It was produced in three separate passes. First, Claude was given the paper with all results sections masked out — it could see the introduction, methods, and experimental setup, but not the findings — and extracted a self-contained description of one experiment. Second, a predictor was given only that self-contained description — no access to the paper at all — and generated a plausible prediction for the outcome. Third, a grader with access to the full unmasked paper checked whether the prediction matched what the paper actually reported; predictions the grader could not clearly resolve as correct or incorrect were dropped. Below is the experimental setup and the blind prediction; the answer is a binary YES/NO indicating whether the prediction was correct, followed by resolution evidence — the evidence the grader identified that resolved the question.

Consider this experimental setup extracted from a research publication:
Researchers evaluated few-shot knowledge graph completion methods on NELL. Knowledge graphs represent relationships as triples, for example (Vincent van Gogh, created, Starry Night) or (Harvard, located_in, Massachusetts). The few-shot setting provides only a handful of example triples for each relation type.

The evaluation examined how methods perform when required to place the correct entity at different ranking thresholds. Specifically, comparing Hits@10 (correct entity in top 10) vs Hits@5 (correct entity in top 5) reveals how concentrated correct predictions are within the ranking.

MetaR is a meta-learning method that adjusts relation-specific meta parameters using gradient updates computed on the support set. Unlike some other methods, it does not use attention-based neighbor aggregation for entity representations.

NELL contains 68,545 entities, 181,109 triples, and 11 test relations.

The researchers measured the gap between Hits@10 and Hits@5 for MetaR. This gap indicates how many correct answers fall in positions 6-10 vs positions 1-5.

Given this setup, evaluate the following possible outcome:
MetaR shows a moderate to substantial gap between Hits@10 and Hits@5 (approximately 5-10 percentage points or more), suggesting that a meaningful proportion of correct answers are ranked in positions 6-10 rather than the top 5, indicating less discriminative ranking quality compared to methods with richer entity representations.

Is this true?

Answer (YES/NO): YES